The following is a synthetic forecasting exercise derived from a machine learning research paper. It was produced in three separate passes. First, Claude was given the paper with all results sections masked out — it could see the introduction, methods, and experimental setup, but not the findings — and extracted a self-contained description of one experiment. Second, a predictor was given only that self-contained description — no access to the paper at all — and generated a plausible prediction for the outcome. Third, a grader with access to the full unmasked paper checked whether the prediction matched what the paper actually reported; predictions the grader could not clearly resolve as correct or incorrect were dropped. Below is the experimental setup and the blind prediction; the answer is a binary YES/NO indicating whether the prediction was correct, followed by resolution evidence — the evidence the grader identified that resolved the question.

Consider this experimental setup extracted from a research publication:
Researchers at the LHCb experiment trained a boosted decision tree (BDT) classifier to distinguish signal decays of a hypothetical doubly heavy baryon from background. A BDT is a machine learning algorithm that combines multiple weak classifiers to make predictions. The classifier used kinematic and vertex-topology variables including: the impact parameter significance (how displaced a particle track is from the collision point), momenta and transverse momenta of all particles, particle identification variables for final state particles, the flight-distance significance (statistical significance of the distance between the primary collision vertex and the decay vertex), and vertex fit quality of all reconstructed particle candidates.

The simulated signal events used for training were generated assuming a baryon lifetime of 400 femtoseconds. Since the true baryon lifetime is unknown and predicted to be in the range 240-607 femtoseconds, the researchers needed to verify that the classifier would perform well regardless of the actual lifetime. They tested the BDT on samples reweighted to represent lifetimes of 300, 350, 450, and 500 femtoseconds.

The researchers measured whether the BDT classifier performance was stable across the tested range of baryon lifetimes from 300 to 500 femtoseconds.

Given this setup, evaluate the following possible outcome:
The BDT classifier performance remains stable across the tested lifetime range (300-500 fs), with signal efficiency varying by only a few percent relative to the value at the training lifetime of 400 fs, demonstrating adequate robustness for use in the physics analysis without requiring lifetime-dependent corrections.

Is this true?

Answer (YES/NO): NO